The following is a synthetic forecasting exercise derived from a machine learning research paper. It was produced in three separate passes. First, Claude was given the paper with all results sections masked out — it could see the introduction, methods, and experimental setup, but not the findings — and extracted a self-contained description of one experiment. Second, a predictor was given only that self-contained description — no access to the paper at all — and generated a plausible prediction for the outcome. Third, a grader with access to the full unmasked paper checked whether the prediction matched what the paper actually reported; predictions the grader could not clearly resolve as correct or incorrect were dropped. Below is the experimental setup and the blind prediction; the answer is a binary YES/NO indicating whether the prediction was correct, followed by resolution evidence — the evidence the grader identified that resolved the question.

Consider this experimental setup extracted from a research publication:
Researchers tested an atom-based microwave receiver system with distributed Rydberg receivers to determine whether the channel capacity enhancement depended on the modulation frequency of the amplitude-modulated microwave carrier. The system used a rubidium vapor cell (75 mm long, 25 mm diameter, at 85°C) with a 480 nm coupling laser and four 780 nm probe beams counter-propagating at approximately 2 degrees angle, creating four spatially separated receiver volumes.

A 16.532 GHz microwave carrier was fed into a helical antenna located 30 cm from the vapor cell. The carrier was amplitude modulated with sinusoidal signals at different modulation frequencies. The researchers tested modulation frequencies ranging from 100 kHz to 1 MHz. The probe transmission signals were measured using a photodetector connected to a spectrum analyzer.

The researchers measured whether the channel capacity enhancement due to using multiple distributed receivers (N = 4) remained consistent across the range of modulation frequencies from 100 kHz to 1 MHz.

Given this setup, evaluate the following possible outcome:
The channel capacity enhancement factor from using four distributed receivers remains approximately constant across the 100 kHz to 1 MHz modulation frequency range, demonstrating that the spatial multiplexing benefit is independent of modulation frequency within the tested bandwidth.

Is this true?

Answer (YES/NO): YES